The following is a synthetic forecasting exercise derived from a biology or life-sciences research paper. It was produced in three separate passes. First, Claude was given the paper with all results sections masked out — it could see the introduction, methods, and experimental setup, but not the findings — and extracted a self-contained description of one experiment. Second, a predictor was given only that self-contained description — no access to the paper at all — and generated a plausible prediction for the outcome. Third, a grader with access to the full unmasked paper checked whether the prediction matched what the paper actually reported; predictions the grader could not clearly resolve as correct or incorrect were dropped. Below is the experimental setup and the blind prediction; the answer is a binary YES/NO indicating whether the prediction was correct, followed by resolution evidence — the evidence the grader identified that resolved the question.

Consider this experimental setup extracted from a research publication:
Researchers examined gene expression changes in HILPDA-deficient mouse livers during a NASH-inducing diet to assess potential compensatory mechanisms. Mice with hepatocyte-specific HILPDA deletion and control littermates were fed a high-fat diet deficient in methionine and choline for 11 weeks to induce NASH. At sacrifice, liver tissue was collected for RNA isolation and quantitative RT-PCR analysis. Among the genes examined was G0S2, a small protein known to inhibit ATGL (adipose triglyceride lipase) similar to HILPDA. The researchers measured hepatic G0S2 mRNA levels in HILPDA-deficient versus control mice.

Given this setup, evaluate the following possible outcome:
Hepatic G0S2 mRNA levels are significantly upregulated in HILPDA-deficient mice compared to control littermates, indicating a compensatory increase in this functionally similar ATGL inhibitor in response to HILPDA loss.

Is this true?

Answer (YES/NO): YES